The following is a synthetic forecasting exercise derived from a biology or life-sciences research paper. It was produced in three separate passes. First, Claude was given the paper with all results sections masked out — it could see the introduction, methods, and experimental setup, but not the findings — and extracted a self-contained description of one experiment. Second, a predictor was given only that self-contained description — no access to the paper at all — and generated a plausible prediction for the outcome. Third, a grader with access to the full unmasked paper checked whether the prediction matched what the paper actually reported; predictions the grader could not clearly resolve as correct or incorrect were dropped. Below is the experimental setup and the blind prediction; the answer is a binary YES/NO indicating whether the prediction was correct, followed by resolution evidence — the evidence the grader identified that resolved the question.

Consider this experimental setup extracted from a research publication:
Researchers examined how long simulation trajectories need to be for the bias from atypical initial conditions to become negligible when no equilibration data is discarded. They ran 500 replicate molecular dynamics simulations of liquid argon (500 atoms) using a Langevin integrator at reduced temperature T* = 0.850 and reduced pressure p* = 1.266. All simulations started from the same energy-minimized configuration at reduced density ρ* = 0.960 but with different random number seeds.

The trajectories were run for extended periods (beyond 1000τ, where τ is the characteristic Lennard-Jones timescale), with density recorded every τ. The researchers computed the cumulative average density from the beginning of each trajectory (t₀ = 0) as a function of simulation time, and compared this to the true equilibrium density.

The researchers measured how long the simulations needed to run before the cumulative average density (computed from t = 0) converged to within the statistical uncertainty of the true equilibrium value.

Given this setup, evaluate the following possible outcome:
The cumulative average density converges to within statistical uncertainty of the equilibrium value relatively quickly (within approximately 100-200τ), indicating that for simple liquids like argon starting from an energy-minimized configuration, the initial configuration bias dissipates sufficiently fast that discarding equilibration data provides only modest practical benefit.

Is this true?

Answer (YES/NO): NO